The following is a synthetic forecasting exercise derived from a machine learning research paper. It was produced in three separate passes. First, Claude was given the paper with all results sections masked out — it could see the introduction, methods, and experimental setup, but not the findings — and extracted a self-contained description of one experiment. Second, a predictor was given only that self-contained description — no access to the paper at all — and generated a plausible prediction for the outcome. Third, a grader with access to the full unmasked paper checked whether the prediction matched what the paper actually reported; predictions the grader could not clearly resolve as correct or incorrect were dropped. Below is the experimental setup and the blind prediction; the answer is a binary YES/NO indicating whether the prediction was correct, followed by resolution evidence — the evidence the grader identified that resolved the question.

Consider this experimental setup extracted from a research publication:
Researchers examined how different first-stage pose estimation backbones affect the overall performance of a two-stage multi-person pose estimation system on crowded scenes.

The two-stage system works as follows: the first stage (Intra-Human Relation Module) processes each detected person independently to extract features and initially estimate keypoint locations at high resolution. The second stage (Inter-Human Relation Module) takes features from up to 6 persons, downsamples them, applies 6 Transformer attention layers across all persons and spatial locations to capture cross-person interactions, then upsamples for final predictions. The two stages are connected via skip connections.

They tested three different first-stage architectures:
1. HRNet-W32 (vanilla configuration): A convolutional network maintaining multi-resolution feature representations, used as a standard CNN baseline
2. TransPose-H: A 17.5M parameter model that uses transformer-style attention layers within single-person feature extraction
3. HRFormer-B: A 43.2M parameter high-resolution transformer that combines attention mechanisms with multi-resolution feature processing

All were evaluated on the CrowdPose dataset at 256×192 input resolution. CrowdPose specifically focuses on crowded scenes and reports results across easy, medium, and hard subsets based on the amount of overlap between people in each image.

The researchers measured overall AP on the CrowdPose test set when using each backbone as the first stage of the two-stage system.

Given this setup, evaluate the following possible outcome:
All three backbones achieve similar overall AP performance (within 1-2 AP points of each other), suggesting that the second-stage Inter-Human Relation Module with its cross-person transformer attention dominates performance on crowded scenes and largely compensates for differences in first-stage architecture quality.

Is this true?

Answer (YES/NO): NO